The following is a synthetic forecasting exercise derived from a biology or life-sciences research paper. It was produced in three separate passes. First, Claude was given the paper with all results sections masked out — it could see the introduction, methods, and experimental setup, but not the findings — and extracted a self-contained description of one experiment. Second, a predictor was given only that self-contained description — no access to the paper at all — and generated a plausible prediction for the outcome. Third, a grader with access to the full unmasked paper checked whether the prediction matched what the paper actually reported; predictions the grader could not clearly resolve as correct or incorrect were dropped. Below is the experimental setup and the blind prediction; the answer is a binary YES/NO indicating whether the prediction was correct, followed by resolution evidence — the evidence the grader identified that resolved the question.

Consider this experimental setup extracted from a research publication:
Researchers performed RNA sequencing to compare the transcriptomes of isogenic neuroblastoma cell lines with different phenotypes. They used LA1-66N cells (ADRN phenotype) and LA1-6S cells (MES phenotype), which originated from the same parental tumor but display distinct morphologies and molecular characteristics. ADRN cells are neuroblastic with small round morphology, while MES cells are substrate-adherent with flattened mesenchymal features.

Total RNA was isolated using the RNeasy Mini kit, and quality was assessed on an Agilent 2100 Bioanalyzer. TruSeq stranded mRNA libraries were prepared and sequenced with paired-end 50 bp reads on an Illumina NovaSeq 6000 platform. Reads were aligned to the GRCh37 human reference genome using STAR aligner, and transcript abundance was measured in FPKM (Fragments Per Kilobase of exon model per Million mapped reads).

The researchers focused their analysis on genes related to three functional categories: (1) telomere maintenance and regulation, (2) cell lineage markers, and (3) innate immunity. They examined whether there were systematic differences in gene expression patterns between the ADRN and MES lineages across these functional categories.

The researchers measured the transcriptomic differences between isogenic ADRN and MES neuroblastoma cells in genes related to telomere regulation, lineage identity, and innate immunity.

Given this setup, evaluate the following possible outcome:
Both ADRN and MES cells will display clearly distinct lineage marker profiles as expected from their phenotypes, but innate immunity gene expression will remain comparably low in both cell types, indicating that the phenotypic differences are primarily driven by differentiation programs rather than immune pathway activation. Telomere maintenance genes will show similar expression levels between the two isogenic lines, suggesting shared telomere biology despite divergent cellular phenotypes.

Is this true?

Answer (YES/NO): NO